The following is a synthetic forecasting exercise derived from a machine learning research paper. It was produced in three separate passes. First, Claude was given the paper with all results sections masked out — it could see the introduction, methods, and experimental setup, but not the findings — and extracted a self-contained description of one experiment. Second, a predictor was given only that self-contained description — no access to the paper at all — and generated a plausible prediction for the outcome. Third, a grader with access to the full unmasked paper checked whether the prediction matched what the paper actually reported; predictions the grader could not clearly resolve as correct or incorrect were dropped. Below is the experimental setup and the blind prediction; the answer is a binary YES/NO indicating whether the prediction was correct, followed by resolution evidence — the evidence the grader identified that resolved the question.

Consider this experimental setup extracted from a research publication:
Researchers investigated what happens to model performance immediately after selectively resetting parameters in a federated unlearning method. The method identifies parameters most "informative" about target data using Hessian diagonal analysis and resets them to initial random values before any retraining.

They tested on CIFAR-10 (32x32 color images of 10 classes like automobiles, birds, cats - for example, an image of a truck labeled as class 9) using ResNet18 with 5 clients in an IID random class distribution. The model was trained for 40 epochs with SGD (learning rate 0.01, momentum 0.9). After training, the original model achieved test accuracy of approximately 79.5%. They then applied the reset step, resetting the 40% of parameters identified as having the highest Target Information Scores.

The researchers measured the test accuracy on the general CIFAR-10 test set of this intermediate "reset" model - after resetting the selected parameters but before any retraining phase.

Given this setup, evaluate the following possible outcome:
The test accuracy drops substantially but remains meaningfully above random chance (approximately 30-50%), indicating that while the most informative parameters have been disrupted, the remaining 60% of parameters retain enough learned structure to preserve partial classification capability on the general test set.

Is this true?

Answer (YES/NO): NO